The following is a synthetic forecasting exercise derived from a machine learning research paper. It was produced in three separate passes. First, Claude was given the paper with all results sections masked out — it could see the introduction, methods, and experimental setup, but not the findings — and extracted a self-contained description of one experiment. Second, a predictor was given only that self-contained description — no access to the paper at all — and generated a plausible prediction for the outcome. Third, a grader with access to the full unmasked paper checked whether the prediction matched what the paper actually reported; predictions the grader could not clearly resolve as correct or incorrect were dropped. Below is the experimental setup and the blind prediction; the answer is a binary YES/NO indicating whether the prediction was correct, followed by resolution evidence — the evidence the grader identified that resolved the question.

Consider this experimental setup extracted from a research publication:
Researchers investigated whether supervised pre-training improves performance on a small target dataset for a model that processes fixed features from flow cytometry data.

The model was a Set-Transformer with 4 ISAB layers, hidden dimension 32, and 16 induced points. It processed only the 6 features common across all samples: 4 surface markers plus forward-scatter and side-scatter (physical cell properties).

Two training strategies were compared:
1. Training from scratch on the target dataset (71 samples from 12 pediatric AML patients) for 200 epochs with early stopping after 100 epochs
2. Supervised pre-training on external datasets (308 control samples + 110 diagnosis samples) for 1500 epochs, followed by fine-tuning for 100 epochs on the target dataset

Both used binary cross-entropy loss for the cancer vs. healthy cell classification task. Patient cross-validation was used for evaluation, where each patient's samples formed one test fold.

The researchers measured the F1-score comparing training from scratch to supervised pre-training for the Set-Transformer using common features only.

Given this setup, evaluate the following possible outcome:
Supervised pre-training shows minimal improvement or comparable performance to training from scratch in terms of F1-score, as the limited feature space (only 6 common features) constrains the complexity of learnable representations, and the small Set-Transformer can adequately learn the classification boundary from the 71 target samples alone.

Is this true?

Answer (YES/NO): YES